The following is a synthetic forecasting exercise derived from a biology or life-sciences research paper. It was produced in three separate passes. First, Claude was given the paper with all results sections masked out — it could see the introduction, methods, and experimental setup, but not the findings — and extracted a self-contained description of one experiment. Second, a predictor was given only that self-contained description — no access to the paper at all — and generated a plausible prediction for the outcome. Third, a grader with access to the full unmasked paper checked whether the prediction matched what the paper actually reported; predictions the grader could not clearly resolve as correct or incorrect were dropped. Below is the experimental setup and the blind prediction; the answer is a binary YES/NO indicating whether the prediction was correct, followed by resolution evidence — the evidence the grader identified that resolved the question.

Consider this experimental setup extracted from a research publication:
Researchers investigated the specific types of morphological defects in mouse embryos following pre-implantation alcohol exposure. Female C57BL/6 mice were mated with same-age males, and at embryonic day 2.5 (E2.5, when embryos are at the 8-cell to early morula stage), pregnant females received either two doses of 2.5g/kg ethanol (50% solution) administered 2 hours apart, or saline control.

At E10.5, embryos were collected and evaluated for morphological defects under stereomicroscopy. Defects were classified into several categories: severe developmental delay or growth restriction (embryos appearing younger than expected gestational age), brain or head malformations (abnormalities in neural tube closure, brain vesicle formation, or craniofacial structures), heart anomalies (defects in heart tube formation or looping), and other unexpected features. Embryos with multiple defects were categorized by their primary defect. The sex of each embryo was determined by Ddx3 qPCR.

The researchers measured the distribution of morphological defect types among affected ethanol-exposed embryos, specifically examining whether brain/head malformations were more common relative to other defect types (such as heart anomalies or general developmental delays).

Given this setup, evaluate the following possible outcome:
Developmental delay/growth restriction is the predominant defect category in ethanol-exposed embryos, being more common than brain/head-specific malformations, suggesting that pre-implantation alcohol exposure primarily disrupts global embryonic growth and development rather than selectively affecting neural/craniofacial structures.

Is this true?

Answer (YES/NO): NO